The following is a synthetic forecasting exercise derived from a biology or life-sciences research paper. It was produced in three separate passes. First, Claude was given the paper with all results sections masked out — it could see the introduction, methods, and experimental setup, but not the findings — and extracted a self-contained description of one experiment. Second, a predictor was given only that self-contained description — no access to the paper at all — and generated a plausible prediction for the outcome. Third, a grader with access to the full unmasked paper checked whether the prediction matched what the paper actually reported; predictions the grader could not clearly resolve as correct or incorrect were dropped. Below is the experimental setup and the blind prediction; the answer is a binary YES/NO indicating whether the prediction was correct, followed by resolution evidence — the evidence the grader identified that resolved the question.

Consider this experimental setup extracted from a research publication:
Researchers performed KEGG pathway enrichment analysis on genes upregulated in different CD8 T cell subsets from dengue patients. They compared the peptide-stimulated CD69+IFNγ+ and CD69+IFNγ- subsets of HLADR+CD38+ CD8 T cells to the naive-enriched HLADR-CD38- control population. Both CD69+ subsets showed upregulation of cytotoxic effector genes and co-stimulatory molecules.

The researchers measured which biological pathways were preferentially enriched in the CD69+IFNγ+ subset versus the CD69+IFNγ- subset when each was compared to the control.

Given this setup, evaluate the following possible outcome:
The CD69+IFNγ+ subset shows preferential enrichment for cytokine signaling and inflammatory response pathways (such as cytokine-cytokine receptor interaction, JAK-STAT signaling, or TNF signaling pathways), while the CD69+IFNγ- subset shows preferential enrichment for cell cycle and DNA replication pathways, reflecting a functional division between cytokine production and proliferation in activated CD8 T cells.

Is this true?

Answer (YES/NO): NO